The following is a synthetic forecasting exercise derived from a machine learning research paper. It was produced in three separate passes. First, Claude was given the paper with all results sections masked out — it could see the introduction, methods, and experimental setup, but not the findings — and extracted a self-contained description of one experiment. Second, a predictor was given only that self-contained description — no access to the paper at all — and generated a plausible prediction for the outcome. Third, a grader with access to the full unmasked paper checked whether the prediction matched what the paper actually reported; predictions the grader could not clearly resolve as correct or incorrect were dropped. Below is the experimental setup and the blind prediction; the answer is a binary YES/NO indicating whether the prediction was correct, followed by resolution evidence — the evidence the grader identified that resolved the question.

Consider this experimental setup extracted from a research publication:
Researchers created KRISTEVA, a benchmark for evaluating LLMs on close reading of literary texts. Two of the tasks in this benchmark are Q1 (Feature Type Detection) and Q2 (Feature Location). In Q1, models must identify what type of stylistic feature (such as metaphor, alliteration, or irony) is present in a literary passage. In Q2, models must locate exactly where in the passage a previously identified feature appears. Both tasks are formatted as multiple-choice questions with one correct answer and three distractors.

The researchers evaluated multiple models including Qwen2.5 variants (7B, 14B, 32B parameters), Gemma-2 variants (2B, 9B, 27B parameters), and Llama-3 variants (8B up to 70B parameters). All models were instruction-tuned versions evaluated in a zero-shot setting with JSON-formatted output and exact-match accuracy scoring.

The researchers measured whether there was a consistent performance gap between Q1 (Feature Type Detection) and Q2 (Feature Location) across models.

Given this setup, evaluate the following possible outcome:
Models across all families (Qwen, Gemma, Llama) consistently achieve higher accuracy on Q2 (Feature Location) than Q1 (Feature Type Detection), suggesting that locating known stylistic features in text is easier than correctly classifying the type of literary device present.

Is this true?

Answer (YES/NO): YES